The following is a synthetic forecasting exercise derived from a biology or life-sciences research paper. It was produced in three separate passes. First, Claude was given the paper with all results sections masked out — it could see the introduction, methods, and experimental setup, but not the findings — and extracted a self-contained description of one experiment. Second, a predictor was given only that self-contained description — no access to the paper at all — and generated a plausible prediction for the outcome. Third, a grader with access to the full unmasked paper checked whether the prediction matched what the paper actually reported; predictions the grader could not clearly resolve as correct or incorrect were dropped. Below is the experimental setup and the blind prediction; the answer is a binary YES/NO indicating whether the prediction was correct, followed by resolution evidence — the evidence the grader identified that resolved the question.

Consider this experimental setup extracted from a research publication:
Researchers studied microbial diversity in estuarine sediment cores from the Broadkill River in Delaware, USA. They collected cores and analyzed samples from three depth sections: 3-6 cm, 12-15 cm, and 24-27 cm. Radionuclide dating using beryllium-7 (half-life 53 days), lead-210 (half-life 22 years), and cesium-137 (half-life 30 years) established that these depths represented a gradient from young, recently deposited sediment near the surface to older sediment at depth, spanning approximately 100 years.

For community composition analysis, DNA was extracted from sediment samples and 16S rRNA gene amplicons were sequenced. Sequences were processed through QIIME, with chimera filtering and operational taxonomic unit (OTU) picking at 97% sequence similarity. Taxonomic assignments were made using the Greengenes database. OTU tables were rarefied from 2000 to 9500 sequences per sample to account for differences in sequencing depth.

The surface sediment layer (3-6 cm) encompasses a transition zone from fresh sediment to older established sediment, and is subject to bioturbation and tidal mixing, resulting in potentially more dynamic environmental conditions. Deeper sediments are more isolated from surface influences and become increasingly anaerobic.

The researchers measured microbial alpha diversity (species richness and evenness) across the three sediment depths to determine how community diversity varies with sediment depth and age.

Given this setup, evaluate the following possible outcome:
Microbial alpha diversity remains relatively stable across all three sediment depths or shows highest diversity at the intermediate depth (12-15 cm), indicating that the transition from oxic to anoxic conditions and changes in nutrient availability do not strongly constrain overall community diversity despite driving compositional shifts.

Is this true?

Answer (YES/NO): NO